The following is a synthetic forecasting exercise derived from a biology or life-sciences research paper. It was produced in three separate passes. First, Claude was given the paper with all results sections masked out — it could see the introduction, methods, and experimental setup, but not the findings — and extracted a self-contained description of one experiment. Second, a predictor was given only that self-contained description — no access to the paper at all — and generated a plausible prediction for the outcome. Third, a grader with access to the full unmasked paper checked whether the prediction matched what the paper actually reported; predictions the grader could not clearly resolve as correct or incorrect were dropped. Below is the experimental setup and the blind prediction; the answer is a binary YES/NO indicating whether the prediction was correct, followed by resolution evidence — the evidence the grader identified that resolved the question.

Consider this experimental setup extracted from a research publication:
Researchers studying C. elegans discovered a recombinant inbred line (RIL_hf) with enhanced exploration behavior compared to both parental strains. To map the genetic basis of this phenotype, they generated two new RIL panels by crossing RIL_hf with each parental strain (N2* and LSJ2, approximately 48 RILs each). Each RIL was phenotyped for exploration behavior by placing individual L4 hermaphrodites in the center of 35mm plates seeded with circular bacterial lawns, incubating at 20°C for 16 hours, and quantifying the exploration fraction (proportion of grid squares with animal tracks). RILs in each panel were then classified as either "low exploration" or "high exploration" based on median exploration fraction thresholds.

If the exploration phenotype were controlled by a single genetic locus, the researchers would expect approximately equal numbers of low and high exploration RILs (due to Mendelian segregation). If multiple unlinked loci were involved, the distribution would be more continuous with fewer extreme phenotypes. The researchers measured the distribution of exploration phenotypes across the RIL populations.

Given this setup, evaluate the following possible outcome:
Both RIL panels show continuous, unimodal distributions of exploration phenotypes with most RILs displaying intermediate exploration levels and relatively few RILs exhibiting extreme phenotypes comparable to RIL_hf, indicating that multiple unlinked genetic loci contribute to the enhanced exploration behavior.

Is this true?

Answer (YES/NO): NO